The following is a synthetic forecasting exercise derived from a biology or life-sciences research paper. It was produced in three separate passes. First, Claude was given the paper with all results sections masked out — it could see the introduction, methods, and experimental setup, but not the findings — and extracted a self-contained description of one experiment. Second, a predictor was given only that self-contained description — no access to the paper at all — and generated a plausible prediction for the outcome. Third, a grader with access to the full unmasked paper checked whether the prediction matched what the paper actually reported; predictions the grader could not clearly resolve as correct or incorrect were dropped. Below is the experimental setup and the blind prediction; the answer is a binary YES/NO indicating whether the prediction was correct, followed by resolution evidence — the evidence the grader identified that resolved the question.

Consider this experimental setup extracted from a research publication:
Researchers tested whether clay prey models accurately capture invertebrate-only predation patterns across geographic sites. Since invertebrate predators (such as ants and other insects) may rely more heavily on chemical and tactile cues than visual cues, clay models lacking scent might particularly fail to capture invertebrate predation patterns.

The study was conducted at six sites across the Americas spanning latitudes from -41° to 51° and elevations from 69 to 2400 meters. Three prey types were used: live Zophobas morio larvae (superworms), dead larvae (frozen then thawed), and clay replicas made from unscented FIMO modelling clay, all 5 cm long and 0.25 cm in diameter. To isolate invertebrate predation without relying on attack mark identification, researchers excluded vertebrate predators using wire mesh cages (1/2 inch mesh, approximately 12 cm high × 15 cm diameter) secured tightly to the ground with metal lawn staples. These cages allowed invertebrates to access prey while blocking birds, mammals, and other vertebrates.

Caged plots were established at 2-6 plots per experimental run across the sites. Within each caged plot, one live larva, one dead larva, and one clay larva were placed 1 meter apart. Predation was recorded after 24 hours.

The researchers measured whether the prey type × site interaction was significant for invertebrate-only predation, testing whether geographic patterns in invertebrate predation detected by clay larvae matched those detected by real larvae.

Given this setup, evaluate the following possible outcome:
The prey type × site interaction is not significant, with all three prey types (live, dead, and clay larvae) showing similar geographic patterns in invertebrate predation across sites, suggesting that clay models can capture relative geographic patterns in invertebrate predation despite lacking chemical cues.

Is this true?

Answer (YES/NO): NO